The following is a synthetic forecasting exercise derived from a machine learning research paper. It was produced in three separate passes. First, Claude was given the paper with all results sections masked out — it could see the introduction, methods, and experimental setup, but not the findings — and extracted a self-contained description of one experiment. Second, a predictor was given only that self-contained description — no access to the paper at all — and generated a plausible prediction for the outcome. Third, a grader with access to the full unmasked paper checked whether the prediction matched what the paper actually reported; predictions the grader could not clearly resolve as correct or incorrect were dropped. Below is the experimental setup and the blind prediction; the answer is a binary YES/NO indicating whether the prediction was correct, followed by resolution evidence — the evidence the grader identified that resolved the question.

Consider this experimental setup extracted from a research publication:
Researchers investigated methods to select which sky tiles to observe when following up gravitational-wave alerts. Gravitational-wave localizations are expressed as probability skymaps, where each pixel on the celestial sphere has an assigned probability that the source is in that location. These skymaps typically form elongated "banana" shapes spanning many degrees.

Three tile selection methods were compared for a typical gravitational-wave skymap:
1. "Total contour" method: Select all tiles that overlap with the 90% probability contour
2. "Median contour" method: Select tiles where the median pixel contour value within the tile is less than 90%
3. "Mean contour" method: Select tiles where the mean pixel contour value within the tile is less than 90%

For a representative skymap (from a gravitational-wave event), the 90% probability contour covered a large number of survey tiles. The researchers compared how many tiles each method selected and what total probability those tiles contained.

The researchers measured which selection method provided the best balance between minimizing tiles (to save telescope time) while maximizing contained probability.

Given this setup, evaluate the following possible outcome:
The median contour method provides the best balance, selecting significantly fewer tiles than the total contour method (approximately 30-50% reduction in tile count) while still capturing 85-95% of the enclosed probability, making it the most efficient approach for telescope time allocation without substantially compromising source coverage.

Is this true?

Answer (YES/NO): NO